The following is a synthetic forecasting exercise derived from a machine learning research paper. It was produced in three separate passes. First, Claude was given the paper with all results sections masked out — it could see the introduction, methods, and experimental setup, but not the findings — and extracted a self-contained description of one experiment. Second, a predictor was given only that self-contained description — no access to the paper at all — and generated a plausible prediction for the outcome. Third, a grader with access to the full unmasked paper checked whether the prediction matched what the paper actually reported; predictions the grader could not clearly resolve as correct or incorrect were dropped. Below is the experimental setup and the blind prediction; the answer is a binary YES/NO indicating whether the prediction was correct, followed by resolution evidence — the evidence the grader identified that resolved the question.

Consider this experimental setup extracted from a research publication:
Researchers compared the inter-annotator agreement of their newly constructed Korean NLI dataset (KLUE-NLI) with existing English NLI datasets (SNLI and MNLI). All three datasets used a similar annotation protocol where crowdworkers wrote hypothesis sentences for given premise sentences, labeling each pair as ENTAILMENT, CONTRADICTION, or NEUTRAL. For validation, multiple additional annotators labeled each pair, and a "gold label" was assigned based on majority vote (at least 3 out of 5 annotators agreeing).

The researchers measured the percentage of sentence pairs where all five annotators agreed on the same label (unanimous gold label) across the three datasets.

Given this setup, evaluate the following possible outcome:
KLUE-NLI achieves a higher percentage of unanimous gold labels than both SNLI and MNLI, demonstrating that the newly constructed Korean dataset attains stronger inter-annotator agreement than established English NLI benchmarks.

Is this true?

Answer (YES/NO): YES